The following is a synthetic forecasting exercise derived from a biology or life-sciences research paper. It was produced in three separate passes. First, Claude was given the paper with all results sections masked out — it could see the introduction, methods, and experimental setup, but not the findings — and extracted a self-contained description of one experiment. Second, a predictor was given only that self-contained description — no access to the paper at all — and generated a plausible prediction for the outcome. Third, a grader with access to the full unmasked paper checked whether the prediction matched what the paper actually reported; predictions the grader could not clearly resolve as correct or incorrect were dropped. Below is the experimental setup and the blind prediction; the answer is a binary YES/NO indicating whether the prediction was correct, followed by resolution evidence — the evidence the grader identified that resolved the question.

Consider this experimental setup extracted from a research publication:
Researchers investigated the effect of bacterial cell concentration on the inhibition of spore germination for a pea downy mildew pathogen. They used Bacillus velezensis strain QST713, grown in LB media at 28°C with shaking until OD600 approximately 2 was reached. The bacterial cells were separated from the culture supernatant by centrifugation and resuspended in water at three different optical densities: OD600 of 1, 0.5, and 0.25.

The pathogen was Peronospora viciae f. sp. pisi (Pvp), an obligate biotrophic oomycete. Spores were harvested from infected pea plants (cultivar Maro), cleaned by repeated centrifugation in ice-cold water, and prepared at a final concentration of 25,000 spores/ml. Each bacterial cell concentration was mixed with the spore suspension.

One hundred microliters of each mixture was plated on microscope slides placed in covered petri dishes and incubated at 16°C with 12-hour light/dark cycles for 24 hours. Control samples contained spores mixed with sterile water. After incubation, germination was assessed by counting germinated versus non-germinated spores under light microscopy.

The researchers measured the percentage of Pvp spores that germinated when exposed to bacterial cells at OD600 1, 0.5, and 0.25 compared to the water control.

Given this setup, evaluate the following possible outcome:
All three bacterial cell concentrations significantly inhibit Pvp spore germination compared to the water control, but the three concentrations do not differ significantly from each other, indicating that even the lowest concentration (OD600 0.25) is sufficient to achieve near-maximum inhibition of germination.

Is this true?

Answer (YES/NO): NO